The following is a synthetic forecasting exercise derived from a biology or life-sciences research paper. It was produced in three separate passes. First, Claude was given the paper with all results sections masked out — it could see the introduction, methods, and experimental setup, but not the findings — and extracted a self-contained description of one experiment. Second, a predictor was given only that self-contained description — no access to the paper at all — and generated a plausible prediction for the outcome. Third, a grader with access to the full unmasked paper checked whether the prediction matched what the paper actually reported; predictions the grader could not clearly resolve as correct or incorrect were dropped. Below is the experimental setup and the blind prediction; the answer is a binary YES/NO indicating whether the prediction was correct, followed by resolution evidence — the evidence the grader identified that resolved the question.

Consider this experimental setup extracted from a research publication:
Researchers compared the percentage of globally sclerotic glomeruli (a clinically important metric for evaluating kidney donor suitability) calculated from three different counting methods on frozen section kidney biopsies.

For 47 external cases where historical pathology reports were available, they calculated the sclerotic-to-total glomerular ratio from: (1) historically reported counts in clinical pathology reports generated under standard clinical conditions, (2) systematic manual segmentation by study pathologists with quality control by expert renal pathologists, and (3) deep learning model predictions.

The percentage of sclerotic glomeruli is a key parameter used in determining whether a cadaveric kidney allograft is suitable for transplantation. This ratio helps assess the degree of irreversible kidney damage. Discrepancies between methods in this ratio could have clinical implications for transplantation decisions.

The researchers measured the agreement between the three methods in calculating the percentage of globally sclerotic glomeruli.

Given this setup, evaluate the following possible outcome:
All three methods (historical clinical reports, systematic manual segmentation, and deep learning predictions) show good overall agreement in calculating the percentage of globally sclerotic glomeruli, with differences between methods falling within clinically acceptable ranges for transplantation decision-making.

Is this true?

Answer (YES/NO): NO